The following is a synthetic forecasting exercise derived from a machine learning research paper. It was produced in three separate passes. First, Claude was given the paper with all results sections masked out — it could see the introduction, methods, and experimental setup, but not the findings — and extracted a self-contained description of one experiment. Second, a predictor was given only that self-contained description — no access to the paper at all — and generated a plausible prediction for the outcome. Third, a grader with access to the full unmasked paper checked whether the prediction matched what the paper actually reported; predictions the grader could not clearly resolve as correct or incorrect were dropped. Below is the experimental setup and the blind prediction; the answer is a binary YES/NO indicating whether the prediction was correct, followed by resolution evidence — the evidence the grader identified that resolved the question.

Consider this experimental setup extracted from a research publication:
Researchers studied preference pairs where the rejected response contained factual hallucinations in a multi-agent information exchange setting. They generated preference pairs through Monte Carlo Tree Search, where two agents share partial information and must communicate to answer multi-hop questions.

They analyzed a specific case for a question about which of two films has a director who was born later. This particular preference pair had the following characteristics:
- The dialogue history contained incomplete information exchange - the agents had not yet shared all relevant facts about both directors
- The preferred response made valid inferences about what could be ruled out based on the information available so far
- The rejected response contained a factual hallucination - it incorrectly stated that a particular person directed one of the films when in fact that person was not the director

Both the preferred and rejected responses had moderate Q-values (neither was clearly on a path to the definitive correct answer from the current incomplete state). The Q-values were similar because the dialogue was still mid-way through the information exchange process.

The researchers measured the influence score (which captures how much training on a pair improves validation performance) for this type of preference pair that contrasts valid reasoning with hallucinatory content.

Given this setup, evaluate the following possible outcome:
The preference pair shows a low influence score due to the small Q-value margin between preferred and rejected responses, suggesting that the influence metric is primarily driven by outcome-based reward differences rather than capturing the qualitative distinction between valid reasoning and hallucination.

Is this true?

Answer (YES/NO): NO